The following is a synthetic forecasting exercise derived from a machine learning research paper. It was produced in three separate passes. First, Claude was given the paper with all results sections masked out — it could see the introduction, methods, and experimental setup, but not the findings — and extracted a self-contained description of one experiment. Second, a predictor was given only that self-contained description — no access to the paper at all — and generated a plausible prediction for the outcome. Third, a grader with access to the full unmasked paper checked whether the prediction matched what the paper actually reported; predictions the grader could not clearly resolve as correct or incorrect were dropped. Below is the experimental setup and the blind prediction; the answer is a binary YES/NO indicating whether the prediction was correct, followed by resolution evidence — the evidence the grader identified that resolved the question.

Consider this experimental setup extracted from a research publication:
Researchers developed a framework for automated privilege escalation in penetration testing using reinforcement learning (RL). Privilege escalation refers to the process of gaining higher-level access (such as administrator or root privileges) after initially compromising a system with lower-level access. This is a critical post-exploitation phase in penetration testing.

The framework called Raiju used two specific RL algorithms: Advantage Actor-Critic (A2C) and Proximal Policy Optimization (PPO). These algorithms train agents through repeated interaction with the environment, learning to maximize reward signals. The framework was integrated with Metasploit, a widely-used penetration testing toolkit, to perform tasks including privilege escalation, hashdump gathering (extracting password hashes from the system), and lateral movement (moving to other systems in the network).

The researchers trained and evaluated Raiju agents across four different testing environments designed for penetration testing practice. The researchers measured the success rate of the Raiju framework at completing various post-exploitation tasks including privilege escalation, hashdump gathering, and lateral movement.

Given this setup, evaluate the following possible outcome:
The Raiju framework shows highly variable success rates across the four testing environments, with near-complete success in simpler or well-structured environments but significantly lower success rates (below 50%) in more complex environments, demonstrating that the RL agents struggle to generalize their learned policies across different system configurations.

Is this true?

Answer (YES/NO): NO